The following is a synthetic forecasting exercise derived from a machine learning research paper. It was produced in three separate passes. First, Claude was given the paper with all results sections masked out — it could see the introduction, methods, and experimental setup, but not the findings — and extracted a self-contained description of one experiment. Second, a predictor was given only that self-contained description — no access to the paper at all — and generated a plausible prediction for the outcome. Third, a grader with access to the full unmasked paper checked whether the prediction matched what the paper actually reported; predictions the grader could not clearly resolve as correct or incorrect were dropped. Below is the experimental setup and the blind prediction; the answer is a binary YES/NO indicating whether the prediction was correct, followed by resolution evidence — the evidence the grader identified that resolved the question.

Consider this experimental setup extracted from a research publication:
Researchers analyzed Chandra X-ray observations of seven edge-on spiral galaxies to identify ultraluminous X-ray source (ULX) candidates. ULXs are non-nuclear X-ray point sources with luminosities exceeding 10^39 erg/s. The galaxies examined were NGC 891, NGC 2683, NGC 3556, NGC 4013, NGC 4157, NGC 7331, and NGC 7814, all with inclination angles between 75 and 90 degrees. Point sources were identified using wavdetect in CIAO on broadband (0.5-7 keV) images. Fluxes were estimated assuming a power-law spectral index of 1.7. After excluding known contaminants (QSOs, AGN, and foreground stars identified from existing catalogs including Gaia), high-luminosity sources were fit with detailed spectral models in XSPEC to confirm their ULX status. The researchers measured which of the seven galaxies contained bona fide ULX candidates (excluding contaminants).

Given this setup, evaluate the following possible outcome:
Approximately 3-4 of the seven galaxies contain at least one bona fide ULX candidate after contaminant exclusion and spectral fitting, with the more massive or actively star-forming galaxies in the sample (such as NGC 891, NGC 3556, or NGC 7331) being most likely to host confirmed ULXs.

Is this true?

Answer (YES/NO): YES